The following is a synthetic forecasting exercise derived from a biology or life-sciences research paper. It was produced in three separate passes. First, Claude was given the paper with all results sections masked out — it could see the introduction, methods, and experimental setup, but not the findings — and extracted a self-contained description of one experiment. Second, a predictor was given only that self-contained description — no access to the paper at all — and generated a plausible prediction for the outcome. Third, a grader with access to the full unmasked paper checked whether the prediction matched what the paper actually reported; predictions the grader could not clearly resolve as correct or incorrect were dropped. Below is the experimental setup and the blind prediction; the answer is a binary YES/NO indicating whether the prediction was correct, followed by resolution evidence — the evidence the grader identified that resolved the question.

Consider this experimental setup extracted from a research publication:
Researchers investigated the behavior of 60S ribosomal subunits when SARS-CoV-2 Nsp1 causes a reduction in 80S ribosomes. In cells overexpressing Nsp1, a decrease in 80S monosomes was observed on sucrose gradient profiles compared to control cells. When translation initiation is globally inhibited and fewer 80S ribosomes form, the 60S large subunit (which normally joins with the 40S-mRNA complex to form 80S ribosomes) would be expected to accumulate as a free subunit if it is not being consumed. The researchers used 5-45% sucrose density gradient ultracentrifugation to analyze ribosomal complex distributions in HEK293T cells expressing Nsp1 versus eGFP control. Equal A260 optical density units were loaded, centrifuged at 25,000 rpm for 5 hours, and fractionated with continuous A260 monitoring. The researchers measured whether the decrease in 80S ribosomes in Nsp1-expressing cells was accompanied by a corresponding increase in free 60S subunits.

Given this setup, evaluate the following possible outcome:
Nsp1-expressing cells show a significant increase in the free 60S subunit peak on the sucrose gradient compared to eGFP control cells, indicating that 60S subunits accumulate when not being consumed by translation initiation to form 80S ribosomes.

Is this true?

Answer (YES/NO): NO